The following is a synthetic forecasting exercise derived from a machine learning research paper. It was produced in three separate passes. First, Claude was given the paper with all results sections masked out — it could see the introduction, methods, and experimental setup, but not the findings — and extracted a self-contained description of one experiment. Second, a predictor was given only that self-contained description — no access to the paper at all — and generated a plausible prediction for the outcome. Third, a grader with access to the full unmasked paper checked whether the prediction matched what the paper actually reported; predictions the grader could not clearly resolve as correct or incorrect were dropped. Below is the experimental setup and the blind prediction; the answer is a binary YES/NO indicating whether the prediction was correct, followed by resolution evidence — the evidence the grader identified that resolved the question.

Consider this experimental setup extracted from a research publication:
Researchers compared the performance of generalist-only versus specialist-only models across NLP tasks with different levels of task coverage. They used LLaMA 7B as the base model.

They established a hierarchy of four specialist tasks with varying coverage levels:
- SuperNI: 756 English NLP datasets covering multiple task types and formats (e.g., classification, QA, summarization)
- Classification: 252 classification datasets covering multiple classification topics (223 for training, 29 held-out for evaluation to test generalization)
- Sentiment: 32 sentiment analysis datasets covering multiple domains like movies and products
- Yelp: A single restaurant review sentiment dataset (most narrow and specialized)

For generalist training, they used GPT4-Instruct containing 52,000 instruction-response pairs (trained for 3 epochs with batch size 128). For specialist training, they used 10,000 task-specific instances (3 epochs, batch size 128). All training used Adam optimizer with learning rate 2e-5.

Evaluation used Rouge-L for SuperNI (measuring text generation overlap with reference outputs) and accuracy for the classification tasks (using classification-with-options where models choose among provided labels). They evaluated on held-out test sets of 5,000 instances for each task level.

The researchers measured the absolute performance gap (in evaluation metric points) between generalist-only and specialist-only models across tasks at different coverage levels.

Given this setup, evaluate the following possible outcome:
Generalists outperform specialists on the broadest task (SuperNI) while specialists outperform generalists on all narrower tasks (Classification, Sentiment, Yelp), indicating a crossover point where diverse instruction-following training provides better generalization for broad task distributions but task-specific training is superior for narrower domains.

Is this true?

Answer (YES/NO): NO